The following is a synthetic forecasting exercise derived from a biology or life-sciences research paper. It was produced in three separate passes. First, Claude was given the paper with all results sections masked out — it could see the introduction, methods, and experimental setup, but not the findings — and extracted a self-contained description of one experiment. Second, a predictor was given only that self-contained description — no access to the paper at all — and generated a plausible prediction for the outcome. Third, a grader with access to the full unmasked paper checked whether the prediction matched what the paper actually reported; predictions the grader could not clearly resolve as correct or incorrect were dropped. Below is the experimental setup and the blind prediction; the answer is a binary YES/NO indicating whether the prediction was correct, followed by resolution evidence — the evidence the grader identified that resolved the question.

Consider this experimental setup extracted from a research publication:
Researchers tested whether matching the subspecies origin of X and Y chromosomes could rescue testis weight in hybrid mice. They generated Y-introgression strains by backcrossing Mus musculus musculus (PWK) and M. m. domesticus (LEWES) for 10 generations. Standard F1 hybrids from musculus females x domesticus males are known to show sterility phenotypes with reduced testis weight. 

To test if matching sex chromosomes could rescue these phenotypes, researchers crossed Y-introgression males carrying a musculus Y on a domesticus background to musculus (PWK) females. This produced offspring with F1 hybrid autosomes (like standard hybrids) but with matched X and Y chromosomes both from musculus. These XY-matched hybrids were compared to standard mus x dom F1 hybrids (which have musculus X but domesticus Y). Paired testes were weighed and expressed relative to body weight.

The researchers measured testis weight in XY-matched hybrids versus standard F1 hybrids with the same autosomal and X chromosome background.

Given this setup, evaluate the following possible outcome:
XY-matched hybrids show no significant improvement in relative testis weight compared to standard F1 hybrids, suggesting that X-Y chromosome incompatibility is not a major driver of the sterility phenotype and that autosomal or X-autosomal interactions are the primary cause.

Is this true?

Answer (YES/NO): YES